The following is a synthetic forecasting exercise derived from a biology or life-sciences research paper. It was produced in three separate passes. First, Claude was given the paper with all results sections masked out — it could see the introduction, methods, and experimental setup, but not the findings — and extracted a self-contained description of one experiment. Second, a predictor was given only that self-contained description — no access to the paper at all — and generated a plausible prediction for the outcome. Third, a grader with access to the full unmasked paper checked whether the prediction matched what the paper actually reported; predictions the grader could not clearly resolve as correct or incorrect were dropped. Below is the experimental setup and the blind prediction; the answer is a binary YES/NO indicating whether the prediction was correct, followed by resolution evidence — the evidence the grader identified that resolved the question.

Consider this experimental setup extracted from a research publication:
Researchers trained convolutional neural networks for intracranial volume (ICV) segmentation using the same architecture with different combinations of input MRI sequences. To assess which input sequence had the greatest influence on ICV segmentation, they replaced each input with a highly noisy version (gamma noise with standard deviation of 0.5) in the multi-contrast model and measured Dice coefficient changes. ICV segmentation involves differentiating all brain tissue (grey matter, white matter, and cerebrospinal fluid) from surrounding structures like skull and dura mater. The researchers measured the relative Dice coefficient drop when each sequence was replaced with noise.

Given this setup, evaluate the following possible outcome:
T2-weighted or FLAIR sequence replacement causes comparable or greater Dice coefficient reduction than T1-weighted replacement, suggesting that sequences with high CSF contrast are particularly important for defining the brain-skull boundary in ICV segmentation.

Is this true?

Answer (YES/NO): NO